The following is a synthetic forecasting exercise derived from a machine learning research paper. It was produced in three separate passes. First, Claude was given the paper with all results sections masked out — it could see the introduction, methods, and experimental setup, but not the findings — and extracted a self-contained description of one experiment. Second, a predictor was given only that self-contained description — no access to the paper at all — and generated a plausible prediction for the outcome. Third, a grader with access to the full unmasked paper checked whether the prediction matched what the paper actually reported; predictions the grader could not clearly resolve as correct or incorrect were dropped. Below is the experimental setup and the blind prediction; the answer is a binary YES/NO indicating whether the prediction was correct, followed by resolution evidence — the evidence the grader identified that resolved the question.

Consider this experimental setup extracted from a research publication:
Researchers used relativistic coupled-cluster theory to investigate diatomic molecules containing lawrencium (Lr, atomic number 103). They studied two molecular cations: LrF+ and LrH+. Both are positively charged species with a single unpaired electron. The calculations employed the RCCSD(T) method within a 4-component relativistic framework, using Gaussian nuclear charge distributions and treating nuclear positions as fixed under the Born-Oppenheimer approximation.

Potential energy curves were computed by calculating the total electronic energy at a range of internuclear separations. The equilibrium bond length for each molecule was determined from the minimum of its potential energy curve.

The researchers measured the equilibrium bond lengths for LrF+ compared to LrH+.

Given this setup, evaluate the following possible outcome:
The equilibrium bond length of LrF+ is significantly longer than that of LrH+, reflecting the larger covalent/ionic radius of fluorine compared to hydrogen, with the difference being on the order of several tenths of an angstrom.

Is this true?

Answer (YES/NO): NO